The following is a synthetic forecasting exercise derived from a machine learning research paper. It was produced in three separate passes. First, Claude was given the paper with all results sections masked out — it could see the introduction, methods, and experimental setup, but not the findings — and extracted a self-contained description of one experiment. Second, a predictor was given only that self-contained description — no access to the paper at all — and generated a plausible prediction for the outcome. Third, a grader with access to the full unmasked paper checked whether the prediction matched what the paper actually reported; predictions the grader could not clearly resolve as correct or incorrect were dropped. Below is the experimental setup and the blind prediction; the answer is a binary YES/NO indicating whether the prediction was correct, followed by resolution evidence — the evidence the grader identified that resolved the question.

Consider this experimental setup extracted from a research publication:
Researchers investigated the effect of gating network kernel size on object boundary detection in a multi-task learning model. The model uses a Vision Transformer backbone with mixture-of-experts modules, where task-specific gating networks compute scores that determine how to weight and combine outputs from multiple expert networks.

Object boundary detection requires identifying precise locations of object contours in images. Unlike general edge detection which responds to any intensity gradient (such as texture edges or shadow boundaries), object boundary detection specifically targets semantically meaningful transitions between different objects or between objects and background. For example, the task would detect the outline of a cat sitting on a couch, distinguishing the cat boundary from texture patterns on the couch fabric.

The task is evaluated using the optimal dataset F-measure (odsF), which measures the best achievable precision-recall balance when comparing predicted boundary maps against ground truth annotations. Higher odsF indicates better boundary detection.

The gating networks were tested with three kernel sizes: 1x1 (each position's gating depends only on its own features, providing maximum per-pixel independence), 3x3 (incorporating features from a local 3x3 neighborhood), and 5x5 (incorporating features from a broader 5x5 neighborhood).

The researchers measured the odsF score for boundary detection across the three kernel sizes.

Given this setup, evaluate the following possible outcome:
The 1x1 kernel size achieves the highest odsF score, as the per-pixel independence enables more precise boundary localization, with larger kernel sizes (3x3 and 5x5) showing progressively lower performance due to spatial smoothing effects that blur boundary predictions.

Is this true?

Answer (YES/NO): NO